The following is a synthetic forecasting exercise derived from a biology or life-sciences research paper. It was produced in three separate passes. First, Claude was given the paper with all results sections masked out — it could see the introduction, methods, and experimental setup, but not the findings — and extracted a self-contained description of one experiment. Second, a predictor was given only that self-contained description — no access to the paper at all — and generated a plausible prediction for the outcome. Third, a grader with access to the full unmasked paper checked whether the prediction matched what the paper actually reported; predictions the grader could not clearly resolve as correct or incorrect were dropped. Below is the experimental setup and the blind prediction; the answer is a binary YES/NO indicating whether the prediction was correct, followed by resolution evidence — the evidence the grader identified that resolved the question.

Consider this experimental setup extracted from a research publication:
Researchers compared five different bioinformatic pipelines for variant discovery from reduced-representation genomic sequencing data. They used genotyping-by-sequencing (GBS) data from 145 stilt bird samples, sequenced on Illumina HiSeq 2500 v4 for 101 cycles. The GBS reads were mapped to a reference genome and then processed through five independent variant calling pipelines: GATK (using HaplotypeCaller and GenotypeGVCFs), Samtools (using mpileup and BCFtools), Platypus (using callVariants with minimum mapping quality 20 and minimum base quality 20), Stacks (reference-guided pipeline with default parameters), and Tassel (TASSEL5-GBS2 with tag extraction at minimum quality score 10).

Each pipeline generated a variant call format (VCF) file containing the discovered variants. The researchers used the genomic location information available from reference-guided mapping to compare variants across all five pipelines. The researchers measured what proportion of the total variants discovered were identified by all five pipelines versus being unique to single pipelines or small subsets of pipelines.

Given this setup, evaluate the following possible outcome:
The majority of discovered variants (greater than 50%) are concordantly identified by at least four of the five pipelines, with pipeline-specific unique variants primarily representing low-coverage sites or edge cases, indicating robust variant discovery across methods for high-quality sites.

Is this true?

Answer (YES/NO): NO